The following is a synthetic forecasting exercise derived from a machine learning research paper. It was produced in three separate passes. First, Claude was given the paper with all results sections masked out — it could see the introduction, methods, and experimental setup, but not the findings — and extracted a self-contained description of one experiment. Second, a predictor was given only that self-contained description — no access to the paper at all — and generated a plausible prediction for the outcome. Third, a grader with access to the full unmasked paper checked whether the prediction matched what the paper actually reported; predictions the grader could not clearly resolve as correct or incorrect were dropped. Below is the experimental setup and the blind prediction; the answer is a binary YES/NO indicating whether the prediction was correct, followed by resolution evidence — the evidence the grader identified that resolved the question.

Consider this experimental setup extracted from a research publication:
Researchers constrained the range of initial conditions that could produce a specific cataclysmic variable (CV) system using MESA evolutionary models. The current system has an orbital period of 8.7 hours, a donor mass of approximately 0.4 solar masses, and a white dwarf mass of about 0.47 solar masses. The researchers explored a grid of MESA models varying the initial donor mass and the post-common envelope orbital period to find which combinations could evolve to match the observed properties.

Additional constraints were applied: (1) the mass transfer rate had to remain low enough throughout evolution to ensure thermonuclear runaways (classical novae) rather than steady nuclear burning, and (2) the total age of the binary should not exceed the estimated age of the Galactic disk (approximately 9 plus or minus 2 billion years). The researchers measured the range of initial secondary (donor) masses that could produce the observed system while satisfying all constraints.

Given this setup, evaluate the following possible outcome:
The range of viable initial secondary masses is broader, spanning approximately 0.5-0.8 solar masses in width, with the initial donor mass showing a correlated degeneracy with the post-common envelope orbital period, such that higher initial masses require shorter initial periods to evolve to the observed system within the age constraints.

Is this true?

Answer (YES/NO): NO